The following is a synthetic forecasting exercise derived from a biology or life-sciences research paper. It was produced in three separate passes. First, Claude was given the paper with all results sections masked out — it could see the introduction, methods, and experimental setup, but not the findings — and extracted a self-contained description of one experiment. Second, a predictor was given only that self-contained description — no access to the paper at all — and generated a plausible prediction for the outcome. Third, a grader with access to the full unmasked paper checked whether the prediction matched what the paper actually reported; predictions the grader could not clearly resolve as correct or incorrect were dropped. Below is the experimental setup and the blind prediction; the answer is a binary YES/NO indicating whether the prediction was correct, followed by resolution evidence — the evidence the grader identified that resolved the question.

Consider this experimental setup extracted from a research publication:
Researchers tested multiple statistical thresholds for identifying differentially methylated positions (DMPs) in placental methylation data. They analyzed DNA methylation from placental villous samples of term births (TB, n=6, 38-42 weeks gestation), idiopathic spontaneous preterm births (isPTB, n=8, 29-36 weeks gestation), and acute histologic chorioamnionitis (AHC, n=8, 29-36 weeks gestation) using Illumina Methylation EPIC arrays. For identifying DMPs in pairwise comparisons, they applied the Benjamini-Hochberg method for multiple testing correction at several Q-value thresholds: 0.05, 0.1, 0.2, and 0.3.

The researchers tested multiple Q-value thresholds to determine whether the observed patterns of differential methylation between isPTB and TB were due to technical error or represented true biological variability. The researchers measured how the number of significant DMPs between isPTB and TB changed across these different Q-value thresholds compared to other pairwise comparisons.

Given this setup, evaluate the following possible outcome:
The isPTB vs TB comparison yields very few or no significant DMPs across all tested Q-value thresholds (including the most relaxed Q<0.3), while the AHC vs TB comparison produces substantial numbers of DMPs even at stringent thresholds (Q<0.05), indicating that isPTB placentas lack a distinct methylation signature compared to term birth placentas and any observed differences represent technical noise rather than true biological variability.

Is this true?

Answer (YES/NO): NO